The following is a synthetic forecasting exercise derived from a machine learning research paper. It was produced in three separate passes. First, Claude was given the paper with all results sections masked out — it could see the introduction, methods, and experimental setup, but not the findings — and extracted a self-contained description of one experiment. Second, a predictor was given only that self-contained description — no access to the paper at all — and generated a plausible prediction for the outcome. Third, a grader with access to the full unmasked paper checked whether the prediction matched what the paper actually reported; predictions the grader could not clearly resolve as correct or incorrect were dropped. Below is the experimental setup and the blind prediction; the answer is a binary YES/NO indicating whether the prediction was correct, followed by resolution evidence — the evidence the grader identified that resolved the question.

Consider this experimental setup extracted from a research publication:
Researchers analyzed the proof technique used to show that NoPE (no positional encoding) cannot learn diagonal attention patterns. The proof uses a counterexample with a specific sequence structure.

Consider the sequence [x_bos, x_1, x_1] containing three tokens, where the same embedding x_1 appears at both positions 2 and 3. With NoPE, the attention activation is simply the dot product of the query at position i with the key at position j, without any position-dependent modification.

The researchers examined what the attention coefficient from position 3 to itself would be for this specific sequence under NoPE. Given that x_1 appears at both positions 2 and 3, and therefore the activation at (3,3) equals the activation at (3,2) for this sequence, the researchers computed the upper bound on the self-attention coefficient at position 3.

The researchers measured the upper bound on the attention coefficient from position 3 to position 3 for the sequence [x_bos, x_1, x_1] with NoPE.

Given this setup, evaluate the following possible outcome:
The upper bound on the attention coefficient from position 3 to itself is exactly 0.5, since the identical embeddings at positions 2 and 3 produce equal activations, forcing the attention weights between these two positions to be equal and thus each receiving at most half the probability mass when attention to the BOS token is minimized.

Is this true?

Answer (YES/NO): NO